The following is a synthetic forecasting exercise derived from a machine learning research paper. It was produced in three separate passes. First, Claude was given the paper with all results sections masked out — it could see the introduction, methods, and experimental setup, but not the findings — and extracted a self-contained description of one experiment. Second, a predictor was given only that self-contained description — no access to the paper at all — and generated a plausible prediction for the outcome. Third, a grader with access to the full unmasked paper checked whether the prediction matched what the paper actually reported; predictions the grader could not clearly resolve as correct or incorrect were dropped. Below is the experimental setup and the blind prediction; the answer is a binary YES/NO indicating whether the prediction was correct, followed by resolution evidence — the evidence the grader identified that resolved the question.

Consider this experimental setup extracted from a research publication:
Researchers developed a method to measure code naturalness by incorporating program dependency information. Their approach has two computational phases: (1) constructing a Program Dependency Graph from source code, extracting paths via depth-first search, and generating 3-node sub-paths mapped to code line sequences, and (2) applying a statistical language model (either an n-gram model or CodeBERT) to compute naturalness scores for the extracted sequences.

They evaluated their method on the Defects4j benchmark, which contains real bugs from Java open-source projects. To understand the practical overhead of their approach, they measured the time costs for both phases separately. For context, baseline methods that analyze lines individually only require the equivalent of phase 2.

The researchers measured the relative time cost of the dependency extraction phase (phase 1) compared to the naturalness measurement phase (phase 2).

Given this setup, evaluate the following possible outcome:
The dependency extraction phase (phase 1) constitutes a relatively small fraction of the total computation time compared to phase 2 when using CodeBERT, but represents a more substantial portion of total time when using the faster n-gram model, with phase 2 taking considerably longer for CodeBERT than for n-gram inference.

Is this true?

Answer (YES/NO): NO